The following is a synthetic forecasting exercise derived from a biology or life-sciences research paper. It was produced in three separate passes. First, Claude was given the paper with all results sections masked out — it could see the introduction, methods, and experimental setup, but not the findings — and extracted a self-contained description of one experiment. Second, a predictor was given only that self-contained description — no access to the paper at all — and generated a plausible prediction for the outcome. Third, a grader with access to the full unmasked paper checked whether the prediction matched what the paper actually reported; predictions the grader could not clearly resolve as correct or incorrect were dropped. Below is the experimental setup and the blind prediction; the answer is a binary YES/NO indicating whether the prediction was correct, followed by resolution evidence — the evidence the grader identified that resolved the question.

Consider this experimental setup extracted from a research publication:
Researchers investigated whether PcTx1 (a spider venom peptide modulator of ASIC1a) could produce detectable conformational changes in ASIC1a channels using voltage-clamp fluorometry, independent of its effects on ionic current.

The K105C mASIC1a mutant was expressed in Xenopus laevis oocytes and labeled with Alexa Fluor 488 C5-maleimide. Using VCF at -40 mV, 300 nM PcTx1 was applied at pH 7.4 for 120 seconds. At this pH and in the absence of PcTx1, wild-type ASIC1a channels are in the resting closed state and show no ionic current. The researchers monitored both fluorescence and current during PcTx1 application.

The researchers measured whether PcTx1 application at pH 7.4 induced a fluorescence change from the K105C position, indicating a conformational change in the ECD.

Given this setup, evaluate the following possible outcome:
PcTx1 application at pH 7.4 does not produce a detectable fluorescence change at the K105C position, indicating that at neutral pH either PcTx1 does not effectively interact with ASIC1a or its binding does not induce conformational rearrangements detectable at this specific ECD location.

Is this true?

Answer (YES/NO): NO